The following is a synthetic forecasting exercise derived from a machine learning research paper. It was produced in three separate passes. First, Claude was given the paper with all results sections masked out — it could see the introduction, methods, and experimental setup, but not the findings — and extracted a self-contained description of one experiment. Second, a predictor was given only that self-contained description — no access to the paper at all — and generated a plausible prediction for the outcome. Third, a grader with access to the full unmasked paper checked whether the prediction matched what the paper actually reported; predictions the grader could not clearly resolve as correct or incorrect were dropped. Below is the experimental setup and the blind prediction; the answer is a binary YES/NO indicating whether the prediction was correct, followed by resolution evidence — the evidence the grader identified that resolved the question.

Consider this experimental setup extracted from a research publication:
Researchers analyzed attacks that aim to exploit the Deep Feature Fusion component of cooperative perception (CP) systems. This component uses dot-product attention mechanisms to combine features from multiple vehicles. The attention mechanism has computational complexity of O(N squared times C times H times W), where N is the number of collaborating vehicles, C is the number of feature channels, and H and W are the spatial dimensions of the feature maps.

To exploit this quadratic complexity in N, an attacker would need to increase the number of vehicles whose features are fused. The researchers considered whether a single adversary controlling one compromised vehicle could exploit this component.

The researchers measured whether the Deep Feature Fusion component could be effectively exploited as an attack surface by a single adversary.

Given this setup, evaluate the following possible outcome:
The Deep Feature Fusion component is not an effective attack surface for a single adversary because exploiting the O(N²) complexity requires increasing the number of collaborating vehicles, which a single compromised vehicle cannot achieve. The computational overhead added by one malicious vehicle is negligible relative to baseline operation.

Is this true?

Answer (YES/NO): YES